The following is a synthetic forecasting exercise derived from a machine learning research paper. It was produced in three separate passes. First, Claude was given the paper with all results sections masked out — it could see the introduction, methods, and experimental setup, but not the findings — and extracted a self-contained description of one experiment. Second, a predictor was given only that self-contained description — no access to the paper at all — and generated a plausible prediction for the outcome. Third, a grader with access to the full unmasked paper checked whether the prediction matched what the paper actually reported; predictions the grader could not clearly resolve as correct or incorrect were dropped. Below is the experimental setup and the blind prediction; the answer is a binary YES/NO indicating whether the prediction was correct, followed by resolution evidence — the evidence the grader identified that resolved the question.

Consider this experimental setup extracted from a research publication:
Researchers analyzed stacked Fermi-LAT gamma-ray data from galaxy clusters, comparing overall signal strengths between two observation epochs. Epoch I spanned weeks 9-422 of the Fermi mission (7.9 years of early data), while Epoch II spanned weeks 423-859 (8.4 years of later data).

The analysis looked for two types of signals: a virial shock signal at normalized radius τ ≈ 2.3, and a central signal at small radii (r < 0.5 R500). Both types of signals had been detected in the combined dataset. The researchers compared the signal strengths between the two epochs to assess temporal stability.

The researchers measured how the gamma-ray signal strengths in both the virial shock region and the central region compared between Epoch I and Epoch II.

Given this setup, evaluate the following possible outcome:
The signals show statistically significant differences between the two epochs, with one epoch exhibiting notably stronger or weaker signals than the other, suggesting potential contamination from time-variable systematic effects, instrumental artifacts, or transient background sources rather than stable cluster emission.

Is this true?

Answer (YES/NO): NO